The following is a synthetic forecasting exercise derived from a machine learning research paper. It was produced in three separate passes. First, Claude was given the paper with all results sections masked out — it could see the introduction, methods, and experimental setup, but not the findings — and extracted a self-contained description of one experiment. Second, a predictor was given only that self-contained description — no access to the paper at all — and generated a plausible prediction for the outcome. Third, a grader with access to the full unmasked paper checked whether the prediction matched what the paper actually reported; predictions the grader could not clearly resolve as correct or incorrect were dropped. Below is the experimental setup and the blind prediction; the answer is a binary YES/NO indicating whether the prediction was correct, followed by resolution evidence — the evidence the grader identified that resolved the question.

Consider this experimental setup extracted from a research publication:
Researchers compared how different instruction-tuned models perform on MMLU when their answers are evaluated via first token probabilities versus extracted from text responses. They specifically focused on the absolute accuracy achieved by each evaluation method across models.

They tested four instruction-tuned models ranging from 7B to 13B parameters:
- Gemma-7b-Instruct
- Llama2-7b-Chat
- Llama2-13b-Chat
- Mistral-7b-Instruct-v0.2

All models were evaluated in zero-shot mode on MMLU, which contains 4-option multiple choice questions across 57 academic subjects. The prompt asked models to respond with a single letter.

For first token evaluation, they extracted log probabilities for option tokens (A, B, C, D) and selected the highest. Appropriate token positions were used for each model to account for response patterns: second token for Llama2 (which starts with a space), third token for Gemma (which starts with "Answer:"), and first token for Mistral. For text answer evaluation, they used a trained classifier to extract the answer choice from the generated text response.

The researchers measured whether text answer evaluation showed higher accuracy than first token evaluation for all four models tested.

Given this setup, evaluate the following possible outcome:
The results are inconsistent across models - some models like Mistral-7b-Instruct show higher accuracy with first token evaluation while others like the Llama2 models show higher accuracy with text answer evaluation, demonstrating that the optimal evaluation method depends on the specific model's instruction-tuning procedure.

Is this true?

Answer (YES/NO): NO